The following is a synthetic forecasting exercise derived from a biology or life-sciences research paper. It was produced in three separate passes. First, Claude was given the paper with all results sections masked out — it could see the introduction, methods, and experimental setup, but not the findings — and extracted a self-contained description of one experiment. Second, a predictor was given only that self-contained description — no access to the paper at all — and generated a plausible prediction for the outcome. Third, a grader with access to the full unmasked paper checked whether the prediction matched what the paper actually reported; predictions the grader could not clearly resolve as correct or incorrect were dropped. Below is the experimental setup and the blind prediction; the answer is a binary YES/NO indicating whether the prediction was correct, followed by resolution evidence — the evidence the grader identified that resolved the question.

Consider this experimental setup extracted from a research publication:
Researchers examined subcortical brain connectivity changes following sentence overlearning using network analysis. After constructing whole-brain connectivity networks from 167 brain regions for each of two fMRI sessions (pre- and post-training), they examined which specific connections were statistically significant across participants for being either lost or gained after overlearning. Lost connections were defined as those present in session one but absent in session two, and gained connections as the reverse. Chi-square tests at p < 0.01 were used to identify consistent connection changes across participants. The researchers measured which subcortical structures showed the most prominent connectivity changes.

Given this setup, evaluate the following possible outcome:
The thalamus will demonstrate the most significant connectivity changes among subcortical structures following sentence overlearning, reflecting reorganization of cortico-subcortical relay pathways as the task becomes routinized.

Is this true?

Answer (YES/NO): YES